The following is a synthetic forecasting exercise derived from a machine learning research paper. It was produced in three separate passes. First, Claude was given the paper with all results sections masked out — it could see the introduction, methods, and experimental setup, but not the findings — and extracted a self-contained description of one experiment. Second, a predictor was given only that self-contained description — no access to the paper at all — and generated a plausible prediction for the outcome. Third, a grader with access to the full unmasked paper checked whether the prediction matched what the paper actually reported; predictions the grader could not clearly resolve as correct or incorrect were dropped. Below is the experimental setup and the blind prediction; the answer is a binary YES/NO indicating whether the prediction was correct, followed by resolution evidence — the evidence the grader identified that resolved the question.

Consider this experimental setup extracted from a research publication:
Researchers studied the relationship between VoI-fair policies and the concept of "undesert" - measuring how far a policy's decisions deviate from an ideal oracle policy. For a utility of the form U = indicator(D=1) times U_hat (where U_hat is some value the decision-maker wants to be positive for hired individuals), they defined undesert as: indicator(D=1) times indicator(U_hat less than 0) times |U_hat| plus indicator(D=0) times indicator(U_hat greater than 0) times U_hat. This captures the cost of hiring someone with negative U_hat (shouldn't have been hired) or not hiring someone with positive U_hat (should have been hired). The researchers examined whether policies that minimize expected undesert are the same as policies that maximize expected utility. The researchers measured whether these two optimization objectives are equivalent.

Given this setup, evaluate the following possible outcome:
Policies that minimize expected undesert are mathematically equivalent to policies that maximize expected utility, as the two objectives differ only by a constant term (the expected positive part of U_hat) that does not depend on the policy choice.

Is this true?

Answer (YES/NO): YES